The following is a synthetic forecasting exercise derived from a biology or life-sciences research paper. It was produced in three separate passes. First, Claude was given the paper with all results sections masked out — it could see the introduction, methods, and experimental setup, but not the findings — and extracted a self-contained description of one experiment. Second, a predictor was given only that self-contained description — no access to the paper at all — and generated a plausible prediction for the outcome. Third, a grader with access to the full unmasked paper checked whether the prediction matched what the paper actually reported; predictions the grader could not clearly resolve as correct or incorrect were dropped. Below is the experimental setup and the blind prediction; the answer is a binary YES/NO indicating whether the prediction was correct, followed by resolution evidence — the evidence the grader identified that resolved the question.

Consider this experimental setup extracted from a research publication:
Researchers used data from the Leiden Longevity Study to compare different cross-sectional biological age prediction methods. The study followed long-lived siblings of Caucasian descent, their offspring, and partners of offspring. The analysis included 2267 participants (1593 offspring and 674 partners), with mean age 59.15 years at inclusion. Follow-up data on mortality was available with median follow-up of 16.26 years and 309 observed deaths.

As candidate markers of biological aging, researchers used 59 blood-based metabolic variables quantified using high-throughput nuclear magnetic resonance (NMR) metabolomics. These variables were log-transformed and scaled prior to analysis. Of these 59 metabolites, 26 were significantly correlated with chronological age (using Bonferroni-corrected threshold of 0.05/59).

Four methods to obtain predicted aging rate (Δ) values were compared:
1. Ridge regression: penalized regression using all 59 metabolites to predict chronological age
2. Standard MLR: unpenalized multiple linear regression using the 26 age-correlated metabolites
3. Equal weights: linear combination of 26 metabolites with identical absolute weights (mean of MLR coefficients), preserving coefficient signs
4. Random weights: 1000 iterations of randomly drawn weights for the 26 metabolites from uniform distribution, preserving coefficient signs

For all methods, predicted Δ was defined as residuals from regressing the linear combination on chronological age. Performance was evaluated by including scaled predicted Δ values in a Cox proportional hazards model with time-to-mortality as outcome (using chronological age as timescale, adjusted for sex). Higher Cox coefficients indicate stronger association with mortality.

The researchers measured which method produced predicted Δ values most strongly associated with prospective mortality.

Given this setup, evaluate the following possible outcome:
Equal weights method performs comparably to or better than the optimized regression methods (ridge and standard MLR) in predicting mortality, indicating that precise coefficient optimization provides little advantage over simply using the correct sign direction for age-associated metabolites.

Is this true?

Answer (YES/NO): YES